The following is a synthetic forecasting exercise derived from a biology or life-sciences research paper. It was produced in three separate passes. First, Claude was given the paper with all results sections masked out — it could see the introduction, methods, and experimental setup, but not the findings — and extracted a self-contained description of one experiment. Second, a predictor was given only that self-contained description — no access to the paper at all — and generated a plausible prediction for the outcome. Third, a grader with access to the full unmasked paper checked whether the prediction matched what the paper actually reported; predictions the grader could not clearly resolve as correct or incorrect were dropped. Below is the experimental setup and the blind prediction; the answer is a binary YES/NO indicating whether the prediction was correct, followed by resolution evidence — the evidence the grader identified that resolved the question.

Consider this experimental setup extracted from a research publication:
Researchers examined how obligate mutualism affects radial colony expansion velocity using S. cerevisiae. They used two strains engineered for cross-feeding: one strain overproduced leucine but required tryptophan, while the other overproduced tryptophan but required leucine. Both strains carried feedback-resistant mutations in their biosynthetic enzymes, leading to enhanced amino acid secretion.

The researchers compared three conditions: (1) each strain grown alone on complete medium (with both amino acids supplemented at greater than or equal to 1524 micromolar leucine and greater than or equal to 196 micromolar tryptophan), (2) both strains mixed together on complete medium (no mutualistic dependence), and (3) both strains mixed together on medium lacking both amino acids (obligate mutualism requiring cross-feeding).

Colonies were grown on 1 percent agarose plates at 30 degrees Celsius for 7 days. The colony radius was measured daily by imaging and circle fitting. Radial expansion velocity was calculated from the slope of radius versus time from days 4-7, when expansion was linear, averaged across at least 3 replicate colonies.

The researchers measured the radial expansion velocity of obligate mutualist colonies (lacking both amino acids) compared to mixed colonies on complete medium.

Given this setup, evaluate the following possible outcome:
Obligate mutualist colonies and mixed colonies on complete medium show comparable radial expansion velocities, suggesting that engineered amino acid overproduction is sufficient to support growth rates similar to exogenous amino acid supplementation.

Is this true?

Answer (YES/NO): NO